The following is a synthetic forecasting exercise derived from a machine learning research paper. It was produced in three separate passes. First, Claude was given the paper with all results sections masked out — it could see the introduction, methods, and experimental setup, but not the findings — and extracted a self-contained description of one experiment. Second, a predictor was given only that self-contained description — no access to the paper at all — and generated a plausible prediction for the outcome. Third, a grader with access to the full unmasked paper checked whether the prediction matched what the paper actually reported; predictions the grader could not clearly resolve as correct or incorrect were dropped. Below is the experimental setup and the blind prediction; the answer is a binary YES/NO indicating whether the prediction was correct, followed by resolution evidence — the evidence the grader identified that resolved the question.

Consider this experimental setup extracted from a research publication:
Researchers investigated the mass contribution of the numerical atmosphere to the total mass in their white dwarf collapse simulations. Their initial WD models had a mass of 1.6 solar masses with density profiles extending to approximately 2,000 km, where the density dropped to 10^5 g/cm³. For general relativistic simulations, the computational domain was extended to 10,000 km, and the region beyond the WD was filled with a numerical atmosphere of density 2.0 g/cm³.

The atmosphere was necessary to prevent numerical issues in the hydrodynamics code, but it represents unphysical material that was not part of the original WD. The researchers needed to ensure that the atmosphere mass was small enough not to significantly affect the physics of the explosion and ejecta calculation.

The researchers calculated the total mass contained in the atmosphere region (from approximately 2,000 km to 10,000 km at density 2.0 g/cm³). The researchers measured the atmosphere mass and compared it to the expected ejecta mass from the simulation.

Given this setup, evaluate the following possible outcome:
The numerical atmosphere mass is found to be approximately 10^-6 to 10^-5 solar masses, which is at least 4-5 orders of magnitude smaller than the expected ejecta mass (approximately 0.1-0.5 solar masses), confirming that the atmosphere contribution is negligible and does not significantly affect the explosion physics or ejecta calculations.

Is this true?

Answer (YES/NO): NO